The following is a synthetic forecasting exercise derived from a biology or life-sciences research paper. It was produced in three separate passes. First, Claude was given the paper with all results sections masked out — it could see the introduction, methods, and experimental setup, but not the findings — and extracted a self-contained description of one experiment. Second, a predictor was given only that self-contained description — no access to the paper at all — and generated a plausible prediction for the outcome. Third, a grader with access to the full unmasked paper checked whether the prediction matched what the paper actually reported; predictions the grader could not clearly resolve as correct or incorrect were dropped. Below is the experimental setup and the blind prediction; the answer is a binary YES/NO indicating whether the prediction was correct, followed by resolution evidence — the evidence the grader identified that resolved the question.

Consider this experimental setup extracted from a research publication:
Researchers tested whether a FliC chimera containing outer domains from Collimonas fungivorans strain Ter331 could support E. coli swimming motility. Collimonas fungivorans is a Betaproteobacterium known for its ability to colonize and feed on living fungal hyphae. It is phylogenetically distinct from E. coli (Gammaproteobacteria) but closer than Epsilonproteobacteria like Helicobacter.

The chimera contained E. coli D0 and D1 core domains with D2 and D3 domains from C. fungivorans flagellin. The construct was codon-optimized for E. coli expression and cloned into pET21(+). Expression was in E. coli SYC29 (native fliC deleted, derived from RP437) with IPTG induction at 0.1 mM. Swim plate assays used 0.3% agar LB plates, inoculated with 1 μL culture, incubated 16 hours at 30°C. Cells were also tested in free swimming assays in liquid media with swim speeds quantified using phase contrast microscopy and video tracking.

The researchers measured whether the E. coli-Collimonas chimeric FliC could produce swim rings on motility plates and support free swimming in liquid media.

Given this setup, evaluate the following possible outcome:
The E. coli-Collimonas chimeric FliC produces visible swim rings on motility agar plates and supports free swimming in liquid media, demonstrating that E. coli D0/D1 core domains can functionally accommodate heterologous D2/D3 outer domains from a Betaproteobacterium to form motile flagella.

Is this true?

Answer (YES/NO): NO